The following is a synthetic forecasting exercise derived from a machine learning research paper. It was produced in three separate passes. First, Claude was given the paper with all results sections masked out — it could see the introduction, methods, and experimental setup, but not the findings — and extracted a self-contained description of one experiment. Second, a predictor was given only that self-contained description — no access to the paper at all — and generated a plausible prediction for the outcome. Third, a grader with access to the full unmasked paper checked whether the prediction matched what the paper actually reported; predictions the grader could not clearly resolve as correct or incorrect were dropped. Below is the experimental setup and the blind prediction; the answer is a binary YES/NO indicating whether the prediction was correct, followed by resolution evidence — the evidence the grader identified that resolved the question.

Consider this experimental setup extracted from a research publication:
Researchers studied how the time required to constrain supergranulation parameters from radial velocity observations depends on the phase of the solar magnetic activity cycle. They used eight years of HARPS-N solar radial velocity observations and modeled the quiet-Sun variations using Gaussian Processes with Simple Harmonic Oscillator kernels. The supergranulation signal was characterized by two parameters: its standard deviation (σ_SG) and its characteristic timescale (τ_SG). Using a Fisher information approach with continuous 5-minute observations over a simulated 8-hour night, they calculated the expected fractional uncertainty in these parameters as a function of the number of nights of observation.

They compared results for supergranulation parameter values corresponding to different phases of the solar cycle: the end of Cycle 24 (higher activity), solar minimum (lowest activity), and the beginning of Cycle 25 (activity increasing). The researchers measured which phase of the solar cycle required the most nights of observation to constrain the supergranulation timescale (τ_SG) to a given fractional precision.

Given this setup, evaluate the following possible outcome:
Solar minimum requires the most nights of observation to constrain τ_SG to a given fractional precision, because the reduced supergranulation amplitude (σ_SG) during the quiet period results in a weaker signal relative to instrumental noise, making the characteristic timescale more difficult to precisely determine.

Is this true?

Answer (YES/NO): NO